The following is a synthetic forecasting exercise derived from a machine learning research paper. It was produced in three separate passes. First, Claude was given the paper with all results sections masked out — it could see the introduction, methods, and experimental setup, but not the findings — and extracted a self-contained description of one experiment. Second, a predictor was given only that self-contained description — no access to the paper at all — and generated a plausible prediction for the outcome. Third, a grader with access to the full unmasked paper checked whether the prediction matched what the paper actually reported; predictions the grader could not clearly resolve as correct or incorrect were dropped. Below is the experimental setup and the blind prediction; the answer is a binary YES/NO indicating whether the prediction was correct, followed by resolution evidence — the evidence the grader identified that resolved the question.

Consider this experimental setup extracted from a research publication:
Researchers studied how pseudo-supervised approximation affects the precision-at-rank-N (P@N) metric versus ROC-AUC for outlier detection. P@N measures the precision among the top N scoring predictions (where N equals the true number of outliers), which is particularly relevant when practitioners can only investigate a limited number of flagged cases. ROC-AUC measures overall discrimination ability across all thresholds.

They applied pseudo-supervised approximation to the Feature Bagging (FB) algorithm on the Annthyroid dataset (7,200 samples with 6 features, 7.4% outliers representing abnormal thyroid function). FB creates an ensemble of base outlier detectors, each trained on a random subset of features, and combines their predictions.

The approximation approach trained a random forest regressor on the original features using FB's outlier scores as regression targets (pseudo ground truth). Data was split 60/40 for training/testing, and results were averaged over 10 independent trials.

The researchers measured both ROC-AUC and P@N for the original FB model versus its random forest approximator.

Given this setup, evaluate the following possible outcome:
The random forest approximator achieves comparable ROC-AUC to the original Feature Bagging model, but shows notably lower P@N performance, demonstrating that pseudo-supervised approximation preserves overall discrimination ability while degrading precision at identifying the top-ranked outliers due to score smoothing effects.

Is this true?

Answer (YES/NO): NO